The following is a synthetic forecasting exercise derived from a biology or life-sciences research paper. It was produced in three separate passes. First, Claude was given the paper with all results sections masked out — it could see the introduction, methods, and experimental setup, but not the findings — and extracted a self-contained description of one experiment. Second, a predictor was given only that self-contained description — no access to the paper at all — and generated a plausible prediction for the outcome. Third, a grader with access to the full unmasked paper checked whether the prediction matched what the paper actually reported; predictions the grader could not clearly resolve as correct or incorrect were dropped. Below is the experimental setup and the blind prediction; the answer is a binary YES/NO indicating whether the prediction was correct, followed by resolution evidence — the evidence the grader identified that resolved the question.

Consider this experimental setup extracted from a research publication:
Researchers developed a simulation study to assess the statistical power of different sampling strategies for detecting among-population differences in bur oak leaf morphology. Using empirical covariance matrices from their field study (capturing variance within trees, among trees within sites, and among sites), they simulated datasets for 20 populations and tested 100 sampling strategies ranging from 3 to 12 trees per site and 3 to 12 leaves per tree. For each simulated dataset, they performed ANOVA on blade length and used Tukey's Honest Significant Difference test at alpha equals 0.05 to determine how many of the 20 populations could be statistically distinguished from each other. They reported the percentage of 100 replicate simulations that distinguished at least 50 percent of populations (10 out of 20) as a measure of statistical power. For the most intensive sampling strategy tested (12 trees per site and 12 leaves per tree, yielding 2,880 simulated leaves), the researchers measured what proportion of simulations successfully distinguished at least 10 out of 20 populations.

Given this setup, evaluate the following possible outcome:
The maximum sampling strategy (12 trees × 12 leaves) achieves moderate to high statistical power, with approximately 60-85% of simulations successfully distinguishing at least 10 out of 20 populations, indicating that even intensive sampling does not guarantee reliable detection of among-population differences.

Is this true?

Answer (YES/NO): YES